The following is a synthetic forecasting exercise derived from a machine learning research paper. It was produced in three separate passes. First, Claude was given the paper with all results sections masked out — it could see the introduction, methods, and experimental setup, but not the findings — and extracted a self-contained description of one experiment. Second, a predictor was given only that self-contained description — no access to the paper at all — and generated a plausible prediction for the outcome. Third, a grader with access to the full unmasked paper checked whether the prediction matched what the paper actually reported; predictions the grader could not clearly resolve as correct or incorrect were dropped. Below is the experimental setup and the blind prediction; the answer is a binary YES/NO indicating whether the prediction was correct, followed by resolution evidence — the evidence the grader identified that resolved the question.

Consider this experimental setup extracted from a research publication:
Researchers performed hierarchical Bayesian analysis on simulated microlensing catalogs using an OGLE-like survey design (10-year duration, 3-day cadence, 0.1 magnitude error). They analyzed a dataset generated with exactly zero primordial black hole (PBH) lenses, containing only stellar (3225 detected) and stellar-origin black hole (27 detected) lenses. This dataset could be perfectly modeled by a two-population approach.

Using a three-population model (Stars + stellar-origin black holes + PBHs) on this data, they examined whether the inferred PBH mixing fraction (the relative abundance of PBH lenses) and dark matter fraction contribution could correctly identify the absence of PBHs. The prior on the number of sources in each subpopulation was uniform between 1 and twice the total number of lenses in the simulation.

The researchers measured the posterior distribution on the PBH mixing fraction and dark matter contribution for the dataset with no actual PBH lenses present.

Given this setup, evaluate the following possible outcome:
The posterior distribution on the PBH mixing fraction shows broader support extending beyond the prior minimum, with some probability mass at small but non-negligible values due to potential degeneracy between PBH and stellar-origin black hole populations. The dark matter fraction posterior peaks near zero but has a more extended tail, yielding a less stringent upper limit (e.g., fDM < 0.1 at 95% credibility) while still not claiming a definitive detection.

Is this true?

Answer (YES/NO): NO